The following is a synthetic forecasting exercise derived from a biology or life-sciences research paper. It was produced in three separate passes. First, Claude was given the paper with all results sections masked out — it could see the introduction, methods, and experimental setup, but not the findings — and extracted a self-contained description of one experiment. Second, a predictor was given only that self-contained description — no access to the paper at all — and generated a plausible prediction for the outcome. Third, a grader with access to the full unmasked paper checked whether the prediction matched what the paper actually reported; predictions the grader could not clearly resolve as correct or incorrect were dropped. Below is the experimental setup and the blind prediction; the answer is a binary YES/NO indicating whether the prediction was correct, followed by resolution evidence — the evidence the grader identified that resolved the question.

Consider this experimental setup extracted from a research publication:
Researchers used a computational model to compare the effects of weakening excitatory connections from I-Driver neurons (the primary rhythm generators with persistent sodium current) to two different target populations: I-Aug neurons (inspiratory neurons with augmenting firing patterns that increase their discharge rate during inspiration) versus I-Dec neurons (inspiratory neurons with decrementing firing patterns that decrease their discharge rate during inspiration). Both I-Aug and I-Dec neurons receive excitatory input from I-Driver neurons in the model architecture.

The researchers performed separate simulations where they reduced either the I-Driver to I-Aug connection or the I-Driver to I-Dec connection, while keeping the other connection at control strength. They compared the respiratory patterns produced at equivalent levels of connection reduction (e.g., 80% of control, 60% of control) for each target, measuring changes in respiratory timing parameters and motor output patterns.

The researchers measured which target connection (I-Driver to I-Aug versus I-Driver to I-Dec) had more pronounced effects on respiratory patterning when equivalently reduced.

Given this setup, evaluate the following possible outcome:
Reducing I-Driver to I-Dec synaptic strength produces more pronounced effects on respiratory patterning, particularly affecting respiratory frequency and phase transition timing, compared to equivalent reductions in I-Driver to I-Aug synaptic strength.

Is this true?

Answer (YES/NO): YES